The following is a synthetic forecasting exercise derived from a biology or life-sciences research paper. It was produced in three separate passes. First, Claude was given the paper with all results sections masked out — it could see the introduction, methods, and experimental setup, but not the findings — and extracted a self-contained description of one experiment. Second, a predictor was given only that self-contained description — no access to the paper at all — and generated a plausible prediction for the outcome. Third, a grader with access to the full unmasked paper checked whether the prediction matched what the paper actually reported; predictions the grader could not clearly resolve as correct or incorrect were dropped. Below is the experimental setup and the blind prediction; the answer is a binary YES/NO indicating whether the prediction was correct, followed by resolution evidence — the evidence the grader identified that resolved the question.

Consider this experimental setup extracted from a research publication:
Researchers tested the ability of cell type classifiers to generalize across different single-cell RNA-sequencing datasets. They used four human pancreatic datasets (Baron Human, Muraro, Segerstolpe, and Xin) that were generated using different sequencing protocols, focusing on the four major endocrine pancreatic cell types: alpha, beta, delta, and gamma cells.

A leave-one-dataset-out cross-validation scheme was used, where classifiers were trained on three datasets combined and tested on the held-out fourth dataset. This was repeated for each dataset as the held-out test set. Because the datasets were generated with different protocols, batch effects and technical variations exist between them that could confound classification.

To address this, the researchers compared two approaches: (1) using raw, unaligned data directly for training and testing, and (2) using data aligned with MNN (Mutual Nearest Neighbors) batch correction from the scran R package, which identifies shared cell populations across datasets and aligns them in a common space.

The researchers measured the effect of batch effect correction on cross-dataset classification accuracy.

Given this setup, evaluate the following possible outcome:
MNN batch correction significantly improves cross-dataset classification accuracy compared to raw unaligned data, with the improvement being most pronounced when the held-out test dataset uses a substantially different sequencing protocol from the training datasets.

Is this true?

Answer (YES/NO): NO